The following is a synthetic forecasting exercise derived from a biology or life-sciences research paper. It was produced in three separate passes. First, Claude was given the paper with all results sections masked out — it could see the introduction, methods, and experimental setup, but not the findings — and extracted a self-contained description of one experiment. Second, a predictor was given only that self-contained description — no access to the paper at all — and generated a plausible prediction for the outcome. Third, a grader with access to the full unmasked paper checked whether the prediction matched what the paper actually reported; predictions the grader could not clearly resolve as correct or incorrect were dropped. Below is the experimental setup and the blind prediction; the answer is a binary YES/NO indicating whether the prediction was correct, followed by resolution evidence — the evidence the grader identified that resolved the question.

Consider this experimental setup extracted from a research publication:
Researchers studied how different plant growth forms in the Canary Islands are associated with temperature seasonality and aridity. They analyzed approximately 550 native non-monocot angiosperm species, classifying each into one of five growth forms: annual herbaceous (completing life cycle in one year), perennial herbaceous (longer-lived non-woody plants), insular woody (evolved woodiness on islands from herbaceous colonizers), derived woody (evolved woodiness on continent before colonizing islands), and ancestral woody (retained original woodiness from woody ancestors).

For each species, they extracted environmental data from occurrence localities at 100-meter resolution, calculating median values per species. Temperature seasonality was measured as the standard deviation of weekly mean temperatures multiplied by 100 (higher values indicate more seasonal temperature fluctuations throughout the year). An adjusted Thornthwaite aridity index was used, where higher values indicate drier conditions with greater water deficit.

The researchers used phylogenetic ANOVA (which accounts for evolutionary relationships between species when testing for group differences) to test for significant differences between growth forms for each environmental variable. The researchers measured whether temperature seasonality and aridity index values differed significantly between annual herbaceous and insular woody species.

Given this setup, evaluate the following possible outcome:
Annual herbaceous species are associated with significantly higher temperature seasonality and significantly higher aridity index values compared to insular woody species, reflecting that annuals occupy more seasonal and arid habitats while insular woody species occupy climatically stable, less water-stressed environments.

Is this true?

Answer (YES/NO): NO